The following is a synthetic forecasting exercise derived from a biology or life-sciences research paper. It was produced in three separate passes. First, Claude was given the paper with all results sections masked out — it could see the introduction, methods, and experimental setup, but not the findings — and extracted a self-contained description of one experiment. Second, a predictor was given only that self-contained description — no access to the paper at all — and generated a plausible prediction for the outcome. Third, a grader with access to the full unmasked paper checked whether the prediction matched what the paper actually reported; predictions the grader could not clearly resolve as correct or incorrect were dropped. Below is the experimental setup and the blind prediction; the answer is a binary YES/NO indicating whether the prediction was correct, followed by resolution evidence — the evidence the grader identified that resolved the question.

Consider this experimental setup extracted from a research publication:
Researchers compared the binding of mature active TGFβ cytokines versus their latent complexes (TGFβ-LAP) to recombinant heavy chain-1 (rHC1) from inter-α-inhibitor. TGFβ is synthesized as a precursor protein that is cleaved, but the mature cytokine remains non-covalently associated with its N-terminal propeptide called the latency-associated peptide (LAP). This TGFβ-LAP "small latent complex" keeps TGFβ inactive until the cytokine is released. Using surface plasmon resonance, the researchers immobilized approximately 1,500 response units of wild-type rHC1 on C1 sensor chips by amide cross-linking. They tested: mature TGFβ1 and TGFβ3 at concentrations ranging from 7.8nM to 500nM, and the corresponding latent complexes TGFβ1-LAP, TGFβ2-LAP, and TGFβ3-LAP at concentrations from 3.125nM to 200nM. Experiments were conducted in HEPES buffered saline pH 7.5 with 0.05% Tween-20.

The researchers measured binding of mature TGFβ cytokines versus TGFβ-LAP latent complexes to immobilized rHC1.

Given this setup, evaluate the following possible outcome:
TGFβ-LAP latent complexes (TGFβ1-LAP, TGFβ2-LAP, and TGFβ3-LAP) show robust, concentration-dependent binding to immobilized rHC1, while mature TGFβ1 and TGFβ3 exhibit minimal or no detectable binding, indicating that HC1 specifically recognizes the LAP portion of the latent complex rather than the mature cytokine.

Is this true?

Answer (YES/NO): YES